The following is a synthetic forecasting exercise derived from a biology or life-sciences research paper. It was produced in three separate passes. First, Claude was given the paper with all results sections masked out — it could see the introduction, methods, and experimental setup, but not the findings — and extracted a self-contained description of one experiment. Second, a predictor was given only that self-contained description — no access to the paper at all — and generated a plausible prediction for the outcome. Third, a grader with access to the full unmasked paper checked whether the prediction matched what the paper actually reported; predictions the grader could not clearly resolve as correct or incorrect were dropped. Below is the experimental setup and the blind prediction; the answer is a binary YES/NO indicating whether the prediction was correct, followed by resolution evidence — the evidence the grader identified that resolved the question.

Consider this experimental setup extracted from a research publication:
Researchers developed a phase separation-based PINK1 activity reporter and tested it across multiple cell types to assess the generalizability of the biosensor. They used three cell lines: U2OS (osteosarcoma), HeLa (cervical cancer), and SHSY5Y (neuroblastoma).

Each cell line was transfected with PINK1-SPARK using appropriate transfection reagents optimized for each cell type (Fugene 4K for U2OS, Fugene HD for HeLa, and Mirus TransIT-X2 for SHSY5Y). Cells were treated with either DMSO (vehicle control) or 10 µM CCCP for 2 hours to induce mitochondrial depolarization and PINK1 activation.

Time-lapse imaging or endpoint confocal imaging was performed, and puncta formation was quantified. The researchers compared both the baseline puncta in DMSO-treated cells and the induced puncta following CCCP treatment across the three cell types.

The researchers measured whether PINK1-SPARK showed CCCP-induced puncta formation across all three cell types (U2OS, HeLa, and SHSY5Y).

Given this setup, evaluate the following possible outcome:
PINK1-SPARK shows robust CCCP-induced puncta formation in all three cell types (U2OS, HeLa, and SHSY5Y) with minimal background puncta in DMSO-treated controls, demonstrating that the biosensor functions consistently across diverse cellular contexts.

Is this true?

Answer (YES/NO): YES